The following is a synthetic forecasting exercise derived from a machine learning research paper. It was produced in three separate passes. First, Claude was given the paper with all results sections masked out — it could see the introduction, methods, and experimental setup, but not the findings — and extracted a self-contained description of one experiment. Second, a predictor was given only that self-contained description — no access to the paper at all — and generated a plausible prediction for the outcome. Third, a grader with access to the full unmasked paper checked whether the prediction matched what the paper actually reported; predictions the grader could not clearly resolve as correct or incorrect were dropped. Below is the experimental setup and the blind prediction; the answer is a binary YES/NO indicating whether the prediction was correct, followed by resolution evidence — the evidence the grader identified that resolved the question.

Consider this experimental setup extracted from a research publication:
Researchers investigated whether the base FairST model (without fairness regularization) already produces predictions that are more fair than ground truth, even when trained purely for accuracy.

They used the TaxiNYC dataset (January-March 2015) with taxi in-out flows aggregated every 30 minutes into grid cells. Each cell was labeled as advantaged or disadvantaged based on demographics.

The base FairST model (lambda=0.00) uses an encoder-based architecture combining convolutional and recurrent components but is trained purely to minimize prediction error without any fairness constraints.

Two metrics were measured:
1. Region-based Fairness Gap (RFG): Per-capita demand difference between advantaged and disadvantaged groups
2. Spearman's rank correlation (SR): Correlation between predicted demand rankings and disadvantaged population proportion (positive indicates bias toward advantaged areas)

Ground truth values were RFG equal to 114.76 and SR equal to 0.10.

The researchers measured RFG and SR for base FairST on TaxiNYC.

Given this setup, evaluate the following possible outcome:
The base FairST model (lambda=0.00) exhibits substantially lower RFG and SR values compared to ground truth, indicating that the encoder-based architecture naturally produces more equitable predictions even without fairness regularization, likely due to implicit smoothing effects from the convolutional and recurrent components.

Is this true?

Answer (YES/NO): NO